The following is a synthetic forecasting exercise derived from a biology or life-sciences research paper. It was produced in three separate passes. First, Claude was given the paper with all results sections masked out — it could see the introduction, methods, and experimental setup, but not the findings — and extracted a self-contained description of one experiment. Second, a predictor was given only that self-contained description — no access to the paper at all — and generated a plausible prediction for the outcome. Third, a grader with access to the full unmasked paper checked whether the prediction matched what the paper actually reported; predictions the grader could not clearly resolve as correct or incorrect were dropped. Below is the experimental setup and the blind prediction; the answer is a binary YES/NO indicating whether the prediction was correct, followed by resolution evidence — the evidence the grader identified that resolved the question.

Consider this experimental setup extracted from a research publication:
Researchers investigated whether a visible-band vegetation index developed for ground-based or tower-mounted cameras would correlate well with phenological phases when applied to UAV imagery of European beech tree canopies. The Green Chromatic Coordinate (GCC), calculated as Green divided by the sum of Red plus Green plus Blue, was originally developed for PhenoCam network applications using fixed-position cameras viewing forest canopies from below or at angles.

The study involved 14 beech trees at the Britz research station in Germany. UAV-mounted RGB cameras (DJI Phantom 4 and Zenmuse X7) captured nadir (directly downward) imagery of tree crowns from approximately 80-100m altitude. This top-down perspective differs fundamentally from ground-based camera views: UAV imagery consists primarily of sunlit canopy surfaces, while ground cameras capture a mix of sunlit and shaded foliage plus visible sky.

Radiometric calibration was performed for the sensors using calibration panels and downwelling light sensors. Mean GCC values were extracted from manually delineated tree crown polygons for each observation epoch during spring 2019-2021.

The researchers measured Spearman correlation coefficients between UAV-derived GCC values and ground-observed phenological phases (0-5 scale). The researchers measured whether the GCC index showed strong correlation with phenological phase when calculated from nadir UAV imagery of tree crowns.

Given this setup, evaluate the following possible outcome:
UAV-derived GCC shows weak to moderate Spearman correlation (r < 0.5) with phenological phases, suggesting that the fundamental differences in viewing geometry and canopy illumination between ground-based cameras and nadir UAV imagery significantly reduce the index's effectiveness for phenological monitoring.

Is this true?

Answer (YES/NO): NO